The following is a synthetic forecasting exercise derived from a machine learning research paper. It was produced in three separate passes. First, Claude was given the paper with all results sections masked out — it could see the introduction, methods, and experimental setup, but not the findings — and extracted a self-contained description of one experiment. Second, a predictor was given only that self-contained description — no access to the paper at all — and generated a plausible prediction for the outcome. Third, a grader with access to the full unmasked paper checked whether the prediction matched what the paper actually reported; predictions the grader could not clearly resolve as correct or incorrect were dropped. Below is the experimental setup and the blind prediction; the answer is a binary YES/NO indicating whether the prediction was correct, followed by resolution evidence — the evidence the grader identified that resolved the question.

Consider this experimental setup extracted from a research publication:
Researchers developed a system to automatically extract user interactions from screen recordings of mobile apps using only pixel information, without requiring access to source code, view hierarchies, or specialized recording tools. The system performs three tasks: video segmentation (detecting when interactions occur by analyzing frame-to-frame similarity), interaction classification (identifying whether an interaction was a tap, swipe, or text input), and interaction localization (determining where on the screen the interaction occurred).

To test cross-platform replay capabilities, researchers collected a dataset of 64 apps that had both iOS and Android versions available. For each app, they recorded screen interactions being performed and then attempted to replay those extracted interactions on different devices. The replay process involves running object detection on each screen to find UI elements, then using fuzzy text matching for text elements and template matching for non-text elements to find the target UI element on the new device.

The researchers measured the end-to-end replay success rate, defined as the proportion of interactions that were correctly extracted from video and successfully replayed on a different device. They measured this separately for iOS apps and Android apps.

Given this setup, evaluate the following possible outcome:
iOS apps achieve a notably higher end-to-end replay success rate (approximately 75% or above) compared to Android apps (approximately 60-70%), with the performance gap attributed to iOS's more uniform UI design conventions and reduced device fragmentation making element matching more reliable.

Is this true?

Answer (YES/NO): NO